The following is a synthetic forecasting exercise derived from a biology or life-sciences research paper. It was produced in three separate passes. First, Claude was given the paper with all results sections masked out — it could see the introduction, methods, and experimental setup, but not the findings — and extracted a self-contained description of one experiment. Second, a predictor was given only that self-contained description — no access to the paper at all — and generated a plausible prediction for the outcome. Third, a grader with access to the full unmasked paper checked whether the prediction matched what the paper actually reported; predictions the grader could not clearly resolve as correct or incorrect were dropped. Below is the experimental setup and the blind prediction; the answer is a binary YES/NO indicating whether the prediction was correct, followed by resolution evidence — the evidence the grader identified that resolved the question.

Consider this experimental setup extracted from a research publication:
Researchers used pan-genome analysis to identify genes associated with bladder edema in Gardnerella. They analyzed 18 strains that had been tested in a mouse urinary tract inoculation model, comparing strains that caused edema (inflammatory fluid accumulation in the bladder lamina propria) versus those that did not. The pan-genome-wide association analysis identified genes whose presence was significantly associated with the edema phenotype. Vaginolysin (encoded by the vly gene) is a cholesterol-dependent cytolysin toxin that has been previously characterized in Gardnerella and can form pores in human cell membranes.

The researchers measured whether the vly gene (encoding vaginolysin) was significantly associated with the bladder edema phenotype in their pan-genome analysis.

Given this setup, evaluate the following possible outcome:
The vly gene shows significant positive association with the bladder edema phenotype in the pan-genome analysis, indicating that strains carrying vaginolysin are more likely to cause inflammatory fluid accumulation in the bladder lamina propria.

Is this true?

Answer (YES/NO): YES